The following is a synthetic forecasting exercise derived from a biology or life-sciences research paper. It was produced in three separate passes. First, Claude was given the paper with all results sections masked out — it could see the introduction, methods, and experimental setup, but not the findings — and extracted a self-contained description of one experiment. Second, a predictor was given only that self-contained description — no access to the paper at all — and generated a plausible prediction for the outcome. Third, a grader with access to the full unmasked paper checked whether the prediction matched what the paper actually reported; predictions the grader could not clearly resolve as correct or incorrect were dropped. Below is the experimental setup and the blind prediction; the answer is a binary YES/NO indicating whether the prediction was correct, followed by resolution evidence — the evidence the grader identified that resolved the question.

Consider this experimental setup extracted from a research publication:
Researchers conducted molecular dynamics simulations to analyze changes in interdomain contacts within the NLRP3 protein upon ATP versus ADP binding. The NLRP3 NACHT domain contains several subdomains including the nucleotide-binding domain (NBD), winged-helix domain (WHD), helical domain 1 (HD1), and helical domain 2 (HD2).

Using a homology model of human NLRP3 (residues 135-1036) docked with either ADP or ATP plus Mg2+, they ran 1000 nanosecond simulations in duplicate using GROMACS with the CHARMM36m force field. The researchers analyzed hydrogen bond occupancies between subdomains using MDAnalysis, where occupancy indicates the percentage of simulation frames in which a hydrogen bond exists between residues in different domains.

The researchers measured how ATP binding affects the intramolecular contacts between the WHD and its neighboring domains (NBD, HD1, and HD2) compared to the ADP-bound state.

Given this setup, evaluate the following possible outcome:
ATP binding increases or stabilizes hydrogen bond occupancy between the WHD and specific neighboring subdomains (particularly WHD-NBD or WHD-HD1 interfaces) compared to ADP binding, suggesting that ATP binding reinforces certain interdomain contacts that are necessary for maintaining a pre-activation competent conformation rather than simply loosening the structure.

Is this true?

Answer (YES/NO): NO